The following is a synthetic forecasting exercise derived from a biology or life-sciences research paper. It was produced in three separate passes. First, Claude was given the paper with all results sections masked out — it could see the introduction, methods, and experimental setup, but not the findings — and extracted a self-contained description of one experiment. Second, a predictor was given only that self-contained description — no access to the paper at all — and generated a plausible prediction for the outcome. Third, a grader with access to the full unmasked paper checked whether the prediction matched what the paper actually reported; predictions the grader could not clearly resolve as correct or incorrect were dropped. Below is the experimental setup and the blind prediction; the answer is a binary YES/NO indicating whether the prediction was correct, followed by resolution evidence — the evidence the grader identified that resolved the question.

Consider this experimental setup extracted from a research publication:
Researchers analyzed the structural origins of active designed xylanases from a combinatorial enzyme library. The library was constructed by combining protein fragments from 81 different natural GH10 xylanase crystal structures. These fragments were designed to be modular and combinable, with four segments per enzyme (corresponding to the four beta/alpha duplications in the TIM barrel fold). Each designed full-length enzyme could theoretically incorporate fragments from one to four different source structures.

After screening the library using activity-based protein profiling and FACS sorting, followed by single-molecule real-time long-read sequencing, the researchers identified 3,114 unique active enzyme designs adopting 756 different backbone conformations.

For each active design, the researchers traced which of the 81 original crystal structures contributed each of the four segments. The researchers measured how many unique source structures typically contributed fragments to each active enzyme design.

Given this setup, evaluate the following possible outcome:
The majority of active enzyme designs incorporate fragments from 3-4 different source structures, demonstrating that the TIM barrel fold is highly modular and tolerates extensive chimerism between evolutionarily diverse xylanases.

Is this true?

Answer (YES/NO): YES